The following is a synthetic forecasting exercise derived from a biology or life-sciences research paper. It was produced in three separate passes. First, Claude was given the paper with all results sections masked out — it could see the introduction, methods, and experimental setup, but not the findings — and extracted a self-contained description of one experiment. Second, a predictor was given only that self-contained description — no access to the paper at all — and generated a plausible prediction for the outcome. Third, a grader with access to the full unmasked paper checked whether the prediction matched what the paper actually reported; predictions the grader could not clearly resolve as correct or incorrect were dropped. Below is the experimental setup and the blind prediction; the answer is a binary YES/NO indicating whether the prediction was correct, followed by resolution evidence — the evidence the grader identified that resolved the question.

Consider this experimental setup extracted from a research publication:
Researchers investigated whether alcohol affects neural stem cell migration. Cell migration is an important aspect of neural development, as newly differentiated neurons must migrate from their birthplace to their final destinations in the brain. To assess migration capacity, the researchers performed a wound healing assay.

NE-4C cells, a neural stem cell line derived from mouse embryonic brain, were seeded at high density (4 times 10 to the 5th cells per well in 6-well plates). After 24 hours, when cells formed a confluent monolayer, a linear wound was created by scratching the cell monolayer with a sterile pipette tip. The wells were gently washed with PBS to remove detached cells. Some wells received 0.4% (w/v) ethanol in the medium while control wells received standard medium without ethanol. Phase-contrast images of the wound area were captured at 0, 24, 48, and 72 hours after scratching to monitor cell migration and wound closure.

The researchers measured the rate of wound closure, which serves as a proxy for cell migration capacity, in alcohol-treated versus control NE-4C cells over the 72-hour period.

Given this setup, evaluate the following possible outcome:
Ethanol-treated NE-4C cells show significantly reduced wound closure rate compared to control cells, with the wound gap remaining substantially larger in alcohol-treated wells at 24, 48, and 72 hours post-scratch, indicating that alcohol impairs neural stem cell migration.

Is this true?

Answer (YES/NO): NO